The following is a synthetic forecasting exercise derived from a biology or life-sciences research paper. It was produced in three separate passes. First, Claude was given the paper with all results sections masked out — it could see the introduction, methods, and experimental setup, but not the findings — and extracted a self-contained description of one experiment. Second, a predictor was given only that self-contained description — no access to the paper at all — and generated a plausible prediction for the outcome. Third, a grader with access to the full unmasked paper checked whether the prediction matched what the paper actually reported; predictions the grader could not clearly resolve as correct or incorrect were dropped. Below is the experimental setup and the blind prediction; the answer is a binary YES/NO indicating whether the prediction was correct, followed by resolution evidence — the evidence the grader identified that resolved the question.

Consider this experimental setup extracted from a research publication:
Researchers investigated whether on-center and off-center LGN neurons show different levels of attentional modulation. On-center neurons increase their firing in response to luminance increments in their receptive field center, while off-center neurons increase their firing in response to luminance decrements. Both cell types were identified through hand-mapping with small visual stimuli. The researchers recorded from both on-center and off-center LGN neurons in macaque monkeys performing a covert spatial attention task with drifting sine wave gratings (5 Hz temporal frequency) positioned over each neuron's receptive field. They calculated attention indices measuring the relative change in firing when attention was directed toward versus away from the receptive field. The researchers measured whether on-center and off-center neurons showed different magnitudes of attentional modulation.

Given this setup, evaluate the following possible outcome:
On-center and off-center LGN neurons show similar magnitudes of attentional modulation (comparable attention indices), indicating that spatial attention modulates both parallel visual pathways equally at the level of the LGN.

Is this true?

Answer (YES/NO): YES